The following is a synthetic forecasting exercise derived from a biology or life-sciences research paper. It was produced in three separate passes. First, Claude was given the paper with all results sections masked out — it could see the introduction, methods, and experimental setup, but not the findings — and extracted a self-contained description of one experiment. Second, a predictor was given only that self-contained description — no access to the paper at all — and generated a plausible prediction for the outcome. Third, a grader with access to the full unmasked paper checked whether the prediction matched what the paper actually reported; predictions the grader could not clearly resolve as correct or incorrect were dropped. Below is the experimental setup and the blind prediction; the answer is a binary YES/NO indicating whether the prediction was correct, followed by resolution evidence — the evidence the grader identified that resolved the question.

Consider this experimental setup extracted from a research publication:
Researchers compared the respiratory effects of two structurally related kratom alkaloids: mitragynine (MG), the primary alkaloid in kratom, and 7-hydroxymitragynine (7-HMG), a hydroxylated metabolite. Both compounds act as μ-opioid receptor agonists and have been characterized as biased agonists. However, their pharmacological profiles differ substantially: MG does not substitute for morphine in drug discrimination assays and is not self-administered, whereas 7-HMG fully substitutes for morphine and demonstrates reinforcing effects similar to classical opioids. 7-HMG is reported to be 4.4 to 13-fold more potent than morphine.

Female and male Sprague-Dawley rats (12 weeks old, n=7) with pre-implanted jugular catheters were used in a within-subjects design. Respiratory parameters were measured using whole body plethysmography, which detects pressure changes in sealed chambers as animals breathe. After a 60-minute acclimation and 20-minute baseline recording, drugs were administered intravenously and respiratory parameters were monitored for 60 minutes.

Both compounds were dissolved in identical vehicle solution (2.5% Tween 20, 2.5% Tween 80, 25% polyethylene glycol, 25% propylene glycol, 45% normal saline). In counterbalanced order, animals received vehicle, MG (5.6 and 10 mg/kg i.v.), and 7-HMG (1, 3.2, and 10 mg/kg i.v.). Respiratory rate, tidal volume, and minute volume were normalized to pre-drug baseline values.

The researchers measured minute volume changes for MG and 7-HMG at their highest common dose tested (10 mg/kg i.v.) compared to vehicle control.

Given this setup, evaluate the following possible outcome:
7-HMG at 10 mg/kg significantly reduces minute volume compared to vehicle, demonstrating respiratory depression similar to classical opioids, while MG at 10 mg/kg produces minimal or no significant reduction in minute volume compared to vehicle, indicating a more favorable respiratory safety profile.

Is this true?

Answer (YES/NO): YES